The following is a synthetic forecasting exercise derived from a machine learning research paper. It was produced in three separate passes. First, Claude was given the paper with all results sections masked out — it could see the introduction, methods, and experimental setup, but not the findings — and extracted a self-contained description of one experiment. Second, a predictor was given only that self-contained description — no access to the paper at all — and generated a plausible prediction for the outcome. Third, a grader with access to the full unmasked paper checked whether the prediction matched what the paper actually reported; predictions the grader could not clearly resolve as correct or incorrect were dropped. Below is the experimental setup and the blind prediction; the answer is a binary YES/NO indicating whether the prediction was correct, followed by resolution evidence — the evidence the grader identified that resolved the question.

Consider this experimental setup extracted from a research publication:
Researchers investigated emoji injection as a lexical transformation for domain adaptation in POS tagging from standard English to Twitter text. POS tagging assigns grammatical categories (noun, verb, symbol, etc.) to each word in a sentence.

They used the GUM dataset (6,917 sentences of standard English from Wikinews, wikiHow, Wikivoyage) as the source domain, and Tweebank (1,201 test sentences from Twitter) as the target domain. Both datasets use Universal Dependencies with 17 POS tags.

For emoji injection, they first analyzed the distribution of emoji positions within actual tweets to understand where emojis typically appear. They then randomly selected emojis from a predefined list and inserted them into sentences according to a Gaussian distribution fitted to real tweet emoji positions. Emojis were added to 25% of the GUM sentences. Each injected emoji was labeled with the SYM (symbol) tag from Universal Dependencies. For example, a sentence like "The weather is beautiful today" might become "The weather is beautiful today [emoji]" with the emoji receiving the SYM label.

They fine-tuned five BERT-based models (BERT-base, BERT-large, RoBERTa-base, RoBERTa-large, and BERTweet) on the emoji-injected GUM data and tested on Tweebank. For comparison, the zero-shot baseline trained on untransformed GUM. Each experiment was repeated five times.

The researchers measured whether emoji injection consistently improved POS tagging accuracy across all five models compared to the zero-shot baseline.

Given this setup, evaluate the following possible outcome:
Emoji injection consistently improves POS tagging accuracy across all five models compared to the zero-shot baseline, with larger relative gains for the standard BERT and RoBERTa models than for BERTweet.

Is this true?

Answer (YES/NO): NO